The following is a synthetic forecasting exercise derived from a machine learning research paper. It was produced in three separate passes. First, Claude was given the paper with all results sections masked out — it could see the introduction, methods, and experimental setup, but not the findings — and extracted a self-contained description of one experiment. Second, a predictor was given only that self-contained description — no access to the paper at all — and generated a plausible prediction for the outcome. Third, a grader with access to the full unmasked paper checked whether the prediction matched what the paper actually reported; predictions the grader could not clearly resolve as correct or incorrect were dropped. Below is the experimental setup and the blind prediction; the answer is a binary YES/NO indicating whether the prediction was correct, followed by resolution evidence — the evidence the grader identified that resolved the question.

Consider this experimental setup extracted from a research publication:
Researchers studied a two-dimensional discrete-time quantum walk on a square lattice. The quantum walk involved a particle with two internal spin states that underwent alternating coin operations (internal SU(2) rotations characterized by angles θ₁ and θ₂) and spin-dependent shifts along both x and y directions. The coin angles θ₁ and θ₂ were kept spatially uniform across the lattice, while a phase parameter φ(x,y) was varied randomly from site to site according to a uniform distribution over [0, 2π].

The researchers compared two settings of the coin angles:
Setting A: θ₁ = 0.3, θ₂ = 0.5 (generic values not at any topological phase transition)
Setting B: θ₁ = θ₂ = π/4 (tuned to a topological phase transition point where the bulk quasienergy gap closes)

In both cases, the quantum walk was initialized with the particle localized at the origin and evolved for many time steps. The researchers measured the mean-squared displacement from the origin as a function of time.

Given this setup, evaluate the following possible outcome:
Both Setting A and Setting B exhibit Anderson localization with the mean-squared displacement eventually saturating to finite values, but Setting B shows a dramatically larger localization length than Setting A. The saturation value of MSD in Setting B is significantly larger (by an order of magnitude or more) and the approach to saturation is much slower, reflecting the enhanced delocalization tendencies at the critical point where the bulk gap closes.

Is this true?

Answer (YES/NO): NO